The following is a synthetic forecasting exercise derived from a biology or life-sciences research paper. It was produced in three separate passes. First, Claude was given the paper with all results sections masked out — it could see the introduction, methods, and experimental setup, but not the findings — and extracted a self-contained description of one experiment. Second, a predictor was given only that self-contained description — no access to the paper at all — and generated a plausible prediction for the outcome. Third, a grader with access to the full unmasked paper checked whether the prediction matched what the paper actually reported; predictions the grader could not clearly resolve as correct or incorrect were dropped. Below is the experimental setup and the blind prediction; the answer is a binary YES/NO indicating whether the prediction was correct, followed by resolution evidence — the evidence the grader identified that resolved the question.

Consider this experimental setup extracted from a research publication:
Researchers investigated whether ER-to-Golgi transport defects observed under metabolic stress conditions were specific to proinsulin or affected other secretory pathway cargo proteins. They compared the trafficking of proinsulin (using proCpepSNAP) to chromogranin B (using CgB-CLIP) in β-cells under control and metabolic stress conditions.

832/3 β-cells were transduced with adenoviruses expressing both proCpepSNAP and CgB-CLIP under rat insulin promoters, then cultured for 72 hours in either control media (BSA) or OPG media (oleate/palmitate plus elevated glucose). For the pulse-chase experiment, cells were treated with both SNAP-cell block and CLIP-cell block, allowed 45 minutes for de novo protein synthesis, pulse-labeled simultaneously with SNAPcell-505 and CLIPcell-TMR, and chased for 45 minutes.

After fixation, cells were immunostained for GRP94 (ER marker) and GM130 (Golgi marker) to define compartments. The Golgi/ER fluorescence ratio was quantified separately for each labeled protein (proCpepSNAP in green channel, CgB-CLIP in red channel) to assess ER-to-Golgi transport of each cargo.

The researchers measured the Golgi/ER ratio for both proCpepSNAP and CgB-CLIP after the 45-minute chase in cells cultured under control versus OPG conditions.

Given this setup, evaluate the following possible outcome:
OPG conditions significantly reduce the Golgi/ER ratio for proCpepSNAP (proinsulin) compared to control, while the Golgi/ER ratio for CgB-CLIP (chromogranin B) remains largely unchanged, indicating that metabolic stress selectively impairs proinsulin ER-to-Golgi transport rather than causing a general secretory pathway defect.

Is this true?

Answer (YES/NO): YES